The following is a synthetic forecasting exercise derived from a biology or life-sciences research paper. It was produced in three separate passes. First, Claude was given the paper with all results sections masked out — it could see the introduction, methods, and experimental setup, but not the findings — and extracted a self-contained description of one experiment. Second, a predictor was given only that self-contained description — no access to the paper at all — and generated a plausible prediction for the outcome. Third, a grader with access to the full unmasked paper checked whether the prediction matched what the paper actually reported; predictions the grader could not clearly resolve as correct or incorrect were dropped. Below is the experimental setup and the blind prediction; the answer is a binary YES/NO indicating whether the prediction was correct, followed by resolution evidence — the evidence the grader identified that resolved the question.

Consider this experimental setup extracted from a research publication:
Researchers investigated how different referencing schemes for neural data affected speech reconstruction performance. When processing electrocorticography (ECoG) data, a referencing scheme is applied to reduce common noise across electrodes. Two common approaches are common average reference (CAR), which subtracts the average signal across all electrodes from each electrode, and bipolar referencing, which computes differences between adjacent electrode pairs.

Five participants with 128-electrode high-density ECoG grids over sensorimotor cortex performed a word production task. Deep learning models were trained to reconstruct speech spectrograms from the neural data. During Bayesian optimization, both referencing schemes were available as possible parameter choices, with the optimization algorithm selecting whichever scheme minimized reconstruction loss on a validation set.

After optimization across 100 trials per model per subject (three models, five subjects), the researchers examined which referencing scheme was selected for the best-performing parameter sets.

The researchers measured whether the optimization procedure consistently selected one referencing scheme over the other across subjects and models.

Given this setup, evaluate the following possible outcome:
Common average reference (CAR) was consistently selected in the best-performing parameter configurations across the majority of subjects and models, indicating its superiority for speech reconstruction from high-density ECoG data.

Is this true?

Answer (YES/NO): YES